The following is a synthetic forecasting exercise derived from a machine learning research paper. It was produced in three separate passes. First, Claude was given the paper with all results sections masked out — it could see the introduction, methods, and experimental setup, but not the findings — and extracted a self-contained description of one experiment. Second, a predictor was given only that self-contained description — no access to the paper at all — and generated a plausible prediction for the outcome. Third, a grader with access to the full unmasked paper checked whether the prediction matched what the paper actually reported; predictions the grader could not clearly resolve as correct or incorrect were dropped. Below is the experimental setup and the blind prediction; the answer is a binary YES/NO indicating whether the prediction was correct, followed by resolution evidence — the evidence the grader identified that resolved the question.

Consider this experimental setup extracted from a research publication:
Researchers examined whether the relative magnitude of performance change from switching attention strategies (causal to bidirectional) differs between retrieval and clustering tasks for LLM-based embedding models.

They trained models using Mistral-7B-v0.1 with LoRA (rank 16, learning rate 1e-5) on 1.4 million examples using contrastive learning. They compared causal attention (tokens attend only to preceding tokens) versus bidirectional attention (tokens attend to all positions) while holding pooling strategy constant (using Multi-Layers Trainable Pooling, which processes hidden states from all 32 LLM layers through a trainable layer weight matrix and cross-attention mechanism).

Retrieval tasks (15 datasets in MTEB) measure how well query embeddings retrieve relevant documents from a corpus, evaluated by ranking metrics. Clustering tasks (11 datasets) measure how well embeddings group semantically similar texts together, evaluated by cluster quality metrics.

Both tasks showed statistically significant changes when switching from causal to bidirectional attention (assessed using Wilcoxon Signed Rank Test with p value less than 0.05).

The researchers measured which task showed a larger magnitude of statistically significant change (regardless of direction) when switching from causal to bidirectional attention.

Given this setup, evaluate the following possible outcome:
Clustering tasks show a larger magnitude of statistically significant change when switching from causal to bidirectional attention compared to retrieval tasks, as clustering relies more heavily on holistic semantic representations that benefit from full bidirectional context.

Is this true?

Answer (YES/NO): YES